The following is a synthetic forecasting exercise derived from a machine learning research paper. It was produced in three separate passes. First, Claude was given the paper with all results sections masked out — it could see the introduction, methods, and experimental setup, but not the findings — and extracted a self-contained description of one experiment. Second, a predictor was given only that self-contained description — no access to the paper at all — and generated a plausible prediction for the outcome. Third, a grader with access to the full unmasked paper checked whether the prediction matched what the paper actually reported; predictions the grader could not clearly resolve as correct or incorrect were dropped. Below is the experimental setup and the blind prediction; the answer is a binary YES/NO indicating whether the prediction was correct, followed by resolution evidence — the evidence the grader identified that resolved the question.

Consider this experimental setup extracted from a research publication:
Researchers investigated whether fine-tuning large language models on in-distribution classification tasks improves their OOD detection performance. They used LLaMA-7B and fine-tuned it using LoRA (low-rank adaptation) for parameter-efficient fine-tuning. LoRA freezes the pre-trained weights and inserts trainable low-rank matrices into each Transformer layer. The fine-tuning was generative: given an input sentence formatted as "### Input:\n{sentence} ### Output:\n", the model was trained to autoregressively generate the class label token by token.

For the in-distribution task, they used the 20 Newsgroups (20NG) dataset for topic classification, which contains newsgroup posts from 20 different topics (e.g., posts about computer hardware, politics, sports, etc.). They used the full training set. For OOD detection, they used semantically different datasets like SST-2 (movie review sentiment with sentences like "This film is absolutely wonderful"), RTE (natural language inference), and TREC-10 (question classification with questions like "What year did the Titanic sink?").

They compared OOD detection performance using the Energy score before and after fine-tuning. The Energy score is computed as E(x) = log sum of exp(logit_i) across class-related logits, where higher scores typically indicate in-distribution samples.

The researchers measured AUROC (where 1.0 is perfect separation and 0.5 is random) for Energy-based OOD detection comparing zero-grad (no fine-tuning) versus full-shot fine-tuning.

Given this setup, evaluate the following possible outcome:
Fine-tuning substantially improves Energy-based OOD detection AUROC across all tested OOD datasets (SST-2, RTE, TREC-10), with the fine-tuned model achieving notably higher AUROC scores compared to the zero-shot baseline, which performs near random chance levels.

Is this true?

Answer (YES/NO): NO